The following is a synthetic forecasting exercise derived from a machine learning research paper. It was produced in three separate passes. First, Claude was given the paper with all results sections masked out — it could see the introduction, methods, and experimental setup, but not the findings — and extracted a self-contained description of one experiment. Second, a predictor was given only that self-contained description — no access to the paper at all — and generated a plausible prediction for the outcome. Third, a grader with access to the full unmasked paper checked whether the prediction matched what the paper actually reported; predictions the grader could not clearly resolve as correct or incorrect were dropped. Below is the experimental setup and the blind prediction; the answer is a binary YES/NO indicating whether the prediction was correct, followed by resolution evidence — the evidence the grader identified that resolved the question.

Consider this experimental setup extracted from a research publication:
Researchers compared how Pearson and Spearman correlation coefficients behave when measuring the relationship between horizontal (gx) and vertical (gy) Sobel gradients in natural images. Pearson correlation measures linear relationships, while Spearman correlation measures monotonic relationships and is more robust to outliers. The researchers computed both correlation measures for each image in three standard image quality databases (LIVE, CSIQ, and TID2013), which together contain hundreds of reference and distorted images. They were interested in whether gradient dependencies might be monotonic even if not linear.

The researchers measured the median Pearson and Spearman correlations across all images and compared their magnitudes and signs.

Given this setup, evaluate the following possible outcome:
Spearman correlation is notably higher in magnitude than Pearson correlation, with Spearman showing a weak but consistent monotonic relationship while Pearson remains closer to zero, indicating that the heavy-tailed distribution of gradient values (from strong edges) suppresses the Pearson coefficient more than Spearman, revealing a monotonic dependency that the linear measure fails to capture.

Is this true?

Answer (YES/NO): NO